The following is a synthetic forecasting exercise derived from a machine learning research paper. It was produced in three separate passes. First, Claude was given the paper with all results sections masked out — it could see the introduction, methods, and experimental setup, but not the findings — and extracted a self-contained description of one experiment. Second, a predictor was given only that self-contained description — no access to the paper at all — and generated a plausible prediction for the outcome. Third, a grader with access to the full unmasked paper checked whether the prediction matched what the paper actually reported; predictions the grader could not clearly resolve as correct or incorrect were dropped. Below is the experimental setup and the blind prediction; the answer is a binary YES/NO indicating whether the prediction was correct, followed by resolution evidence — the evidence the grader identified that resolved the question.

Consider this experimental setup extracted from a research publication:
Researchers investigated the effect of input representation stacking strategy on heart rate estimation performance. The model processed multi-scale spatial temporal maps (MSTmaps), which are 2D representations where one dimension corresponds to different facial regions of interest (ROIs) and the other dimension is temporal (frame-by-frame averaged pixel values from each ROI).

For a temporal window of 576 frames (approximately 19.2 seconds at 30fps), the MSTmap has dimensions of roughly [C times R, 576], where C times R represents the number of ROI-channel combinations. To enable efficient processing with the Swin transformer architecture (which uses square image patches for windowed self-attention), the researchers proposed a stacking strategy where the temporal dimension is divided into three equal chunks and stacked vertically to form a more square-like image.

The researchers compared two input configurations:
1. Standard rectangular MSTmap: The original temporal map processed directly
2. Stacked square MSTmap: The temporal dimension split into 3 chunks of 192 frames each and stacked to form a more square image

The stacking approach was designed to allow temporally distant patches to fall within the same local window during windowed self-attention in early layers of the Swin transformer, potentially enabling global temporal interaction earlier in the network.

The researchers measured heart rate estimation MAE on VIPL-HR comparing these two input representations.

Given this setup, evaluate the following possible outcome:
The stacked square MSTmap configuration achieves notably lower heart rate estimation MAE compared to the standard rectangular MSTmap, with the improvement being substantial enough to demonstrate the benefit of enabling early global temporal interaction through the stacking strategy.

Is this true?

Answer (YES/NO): YES